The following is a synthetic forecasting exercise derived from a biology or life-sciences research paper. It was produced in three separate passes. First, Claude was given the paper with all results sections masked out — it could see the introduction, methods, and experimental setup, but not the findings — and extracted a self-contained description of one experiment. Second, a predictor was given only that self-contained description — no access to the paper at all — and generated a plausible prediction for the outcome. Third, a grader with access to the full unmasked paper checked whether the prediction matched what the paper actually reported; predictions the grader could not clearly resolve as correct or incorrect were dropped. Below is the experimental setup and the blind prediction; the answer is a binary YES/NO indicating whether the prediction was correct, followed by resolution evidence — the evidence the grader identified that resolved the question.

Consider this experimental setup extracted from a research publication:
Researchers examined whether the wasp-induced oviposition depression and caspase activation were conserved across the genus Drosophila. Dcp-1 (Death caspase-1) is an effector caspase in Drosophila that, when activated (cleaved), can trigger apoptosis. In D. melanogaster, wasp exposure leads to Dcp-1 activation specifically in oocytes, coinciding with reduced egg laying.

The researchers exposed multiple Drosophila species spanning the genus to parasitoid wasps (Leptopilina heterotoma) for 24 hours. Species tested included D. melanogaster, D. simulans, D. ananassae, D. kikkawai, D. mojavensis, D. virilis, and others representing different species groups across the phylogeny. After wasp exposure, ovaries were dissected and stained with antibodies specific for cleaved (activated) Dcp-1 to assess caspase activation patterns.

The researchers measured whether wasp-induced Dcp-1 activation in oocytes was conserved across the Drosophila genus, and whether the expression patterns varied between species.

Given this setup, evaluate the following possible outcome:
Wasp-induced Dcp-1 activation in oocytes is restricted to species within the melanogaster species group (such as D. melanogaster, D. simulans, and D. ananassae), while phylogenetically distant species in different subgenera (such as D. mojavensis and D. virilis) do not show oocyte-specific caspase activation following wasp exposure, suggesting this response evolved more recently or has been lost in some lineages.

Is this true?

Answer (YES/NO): NO